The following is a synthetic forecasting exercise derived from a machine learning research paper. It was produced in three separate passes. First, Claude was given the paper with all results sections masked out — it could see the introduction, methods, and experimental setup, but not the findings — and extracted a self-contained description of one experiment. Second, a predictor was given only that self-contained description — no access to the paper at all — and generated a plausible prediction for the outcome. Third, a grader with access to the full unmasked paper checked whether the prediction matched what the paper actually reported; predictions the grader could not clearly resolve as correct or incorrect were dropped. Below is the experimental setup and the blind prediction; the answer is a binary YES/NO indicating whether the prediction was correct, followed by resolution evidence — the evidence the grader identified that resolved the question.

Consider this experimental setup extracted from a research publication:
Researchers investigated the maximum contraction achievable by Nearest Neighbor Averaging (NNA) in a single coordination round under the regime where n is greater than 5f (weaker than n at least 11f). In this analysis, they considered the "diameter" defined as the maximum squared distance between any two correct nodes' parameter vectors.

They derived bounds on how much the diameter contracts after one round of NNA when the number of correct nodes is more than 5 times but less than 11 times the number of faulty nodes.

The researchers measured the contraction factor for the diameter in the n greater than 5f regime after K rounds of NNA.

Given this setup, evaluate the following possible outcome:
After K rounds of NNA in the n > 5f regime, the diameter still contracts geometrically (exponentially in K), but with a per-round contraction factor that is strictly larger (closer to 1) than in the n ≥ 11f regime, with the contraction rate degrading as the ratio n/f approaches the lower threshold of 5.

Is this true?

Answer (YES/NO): YES